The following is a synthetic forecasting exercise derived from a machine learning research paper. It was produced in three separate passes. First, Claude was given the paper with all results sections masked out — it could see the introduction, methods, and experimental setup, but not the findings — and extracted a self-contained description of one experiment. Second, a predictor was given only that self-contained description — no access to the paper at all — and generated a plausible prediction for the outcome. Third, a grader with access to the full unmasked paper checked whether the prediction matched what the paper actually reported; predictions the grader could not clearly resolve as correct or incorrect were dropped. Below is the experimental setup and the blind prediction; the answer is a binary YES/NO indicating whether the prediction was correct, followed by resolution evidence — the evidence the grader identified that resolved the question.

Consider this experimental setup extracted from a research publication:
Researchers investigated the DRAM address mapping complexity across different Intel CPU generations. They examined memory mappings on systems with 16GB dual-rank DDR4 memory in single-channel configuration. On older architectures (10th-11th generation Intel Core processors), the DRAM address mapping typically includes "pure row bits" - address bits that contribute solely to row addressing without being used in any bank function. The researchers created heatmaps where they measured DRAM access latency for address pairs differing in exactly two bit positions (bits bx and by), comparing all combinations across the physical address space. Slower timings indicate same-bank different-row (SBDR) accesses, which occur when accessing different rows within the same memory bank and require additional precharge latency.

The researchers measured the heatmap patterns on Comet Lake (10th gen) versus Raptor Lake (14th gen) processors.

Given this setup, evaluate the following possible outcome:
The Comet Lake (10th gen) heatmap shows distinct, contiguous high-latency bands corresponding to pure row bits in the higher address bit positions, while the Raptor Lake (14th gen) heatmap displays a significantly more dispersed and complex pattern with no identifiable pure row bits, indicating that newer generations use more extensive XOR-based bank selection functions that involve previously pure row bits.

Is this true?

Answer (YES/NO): YES